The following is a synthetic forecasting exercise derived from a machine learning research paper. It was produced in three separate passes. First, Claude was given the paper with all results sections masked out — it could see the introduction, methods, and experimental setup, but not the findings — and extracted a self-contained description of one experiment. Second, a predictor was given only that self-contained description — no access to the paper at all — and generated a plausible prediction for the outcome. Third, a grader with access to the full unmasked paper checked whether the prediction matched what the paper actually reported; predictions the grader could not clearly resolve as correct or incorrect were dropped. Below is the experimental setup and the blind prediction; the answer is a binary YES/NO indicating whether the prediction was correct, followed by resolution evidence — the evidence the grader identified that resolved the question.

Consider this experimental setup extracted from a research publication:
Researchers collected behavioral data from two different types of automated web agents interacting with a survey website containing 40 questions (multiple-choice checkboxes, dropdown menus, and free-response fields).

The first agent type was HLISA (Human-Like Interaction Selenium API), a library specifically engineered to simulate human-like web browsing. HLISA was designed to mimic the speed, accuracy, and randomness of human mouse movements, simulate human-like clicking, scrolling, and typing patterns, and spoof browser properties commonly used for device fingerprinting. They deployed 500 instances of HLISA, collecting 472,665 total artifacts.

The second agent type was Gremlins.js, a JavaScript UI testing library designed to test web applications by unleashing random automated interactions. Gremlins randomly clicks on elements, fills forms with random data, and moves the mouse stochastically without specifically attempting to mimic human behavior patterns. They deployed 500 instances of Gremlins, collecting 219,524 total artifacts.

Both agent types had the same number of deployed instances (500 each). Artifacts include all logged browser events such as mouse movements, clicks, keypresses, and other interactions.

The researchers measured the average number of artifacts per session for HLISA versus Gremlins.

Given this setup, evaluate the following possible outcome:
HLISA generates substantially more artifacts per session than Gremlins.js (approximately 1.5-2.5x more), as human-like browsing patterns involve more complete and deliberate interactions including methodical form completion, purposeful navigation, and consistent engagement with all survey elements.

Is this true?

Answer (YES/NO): YES